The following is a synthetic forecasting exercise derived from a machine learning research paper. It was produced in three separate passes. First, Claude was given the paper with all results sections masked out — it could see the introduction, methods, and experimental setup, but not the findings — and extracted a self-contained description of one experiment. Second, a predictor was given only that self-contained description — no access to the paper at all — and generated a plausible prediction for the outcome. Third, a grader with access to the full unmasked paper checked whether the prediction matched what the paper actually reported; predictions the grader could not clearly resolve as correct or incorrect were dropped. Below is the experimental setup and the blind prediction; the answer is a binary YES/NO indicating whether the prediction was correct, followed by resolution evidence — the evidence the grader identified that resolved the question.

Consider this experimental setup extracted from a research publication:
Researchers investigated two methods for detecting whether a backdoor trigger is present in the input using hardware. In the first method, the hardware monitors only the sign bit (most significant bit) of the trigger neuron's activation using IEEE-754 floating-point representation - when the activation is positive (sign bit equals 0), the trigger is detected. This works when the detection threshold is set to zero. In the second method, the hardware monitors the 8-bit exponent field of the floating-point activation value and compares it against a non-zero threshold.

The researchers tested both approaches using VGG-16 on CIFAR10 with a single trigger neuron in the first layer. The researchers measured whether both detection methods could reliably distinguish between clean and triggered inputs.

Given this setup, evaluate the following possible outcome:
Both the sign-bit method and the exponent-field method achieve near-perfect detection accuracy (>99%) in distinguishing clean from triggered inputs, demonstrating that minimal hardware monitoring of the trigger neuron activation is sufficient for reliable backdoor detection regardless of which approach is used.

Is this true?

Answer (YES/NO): NO